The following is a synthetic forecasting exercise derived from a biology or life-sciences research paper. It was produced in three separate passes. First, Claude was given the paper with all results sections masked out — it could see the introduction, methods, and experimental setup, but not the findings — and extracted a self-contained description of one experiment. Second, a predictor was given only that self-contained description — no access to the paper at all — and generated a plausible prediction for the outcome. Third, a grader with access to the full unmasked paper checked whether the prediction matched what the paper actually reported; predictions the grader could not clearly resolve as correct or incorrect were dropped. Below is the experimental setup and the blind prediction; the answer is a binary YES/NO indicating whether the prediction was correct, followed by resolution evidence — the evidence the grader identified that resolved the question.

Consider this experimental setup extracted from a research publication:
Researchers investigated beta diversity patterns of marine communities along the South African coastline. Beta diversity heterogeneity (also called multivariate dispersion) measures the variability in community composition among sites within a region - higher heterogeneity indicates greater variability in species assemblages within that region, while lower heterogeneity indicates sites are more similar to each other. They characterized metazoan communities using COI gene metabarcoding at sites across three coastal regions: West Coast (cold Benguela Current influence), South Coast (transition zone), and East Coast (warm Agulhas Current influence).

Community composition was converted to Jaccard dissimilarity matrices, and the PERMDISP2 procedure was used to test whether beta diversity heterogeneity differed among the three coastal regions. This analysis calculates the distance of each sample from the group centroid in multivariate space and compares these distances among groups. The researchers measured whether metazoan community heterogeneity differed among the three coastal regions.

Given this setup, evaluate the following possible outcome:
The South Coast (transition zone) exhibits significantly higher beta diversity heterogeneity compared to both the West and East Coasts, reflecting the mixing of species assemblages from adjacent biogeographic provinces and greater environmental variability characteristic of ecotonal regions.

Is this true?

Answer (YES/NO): NO